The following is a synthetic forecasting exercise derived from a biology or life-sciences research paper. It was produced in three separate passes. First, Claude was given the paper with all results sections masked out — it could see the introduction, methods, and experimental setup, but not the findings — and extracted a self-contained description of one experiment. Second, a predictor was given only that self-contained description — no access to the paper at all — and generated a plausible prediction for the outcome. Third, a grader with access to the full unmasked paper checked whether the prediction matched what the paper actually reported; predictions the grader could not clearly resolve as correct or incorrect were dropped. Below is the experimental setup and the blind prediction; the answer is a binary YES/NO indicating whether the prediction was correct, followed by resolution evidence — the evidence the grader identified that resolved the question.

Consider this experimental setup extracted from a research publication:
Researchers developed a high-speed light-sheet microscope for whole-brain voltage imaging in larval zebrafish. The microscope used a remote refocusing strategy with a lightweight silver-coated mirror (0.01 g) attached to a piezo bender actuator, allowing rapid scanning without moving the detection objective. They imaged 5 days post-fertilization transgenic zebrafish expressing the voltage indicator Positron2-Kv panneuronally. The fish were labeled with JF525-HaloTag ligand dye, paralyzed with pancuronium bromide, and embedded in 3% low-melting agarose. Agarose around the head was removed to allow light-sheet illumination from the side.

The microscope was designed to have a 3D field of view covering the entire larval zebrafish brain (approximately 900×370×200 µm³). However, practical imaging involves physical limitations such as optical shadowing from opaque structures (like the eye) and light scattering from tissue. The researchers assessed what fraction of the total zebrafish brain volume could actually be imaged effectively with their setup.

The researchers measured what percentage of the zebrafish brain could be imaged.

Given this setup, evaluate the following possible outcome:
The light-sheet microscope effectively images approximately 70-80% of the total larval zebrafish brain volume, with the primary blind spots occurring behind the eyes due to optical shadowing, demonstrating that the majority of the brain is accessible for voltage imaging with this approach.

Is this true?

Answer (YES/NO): NO